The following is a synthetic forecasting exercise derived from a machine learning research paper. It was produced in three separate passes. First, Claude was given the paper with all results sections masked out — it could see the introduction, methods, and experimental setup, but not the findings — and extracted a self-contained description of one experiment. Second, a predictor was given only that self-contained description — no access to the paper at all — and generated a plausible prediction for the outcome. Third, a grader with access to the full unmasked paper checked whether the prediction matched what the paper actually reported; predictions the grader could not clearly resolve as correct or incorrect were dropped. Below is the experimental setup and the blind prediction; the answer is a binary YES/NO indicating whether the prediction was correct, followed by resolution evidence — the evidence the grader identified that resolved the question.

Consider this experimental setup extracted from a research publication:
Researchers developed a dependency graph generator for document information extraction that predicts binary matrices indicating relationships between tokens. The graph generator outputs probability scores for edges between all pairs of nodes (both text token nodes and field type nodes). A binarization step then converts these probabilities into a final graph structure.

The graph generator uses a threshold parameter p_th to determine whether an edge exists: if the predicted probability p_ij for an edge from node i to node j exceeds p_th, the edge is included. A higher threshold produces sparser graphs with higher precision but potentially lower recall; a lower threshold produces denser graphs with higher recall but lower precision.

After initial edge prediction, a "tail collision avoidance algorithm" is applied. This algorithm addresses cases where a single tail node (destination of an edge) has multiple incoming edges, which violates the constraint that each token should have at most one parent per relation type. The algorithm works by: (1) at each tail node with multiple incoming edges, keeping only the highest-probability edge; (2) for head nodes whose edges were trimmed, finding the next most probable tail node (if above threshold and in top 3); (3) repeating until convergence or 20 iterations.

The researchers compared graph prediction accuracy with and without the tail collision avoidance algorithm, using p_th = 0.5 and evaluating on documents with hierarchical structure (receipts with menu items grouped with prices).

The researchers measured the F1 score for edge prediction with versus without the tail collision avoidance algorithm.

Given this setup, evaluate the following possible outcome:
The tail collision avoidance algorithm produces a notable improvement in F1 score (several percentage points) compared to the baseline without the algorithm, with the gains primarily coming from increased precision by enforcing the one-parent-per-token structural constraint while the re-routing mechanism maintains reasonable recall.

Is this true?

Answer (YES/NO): NO